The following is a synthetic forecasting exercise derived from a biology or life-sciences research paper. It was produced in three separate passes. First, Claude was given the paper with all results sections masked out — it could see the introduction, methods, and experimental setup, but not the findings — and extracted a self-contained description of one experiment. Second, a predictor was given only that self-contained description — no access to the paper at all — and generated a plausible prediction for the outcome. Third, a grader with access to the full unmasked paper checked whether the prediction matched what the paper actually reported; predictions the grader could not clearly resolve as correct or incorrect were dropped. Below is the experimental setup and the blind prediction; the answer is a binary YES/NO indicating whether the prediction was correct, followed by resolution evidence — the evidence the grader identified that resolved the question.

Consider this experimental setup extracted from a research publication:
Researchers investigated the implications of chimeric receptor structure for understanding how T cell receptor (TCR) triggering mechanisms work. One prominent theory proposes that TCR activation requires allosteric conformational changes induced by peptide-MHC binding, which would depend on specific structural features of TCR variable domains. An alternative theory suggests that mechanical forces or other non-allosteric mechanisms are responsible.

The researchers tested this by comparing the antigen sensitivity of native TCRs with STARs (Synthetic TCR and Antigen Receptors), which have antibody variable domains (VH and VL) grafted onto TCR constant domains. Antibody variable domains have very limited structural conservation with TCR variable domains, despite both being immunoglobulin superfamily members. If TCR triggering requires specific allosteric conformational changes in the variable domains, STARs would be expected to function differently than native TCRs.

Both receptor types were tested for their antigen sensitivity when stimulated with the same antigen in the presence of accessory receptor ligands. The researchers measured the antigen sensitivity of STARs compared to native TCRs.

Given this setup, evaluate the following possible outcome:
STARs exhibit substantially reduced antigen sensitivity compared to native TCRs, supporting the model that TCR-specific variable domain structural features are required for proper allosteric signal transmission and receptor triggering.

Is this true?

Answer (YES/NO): NO